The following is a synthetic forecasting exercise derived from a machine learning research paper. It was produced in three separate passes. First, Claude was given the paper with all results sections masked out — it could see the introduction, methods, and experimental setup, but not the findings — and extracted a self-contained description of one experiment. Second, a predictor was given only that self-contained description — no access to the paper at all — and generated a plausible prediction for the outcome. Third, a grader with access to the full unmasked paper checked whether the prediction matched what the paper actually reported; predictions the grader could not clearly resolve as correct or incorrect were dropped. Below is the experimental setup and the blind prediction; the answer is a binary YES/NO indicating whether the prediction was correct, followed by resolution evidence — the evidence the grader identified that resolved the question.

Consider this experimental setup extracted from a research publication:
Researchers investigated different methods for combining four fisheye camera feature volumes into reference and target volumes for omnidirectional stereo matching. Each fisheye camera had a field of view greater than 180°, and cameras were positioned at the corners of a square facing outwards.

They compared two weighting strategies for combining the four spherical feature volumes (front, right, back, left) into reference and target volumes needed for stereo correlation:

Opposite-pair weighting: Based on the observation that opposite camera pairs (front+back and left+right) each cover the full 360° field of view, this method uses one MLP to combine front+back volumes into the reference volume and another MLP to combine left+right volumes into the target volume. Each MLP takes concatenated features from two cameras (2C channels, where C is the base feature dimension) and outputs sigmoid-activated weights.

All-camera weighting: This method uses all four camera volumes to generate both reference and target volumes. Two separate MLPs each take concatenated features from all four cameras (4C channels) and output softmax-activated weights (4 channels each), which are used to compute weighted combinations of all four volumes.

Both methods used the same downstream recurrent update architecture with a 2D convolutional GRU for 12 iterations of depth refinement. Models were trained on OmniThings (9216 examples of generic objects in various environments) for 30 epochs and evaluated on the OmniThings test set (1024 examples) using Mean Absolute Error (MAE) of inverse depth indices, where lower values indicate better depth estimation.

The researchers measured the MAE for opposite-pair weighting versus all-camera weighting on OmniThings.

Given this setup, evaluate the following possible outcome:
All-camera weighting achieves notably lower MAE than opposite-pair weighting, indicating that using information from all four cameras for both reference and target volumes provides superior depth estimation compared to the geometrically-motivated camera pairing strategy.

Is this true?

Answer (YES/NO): NO